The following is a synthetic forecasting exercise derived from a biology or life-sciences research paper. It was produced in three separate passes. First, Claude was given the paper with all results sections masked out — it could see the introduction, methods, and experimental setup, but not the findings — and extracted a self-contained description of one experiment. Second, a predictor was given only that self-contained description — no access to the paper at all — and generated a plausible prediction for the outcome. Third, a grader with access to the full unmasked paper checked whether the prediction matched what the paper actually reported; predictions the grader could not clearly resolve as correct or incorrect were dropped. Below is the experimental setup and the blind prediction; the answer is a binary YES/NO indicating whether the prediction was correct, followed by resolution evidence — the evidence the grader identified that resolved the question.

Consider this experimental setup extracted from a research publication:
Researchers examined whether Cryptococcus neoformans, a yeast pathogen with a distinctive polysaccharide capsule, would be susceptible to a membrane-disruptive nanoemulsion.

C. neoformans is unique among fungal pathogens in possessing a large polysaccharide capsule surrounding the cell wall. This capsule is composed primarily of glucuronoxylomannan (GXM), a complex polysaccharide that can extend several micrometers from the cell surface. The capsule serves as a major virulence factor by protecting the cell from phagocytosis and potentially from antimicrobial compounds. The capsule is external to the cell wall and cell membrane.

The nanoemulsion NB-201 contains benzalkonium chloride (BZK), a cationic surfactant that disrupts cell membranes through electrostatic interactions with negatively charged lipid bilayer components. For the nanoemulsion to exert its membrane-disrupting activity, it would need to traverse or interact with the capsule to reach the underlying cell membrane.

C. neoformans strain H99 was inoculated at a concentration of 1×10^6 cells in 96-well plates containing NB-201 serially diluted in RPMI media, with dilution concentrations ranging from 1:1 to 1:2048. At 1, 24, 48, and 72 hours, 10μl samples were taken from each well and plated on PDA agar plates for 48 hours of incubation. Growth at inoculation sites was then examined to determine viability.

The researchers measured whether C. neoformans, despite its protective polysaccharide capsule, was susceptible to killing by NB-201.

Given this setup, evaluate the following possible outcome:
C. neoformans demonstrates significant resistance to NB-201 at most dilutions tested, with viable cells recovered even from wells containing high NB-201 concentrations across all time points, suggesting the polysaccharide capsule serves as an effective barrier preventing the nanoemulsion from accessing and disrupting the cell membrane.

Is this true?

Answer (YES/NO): NO